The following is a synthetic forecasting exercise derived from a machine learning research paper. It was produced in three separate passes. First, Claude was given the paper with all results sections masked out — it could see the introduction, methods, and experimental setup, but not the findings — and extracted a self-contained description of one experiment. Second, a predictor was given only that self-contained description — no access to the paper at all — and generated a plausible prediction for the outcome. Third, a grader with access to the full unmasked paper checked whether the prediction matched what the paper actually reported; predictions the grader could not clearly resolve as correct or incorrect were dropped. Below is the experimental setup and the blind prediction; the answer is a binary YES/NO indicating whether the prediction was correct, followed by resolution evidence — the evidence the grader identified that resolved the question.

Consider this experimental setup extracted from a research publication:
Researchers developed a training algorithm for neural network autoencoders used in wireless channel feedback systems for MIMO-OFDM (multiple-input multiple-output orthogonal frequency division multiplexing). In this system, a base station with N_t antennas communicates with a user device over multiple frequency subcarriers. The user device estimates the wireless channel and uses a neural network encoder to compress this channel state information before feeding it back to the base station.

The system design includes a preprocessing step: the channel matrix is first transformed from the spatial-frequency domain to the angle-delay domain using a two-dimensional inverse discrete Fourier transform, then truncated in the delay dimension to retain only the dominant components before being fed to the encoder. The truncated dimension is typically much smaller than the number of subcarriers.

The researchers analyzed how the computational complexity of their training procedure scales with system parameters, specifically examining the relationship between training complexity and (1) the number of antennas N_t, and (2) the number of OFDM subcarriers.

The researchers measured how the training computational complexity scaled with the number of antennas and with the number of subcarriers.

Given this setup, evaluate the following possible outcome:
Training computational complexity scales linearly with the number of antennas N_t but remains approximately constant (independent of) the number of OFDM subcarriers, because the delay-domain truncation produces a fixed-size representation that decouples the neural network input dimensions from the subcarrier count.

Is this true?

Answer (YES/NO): YES